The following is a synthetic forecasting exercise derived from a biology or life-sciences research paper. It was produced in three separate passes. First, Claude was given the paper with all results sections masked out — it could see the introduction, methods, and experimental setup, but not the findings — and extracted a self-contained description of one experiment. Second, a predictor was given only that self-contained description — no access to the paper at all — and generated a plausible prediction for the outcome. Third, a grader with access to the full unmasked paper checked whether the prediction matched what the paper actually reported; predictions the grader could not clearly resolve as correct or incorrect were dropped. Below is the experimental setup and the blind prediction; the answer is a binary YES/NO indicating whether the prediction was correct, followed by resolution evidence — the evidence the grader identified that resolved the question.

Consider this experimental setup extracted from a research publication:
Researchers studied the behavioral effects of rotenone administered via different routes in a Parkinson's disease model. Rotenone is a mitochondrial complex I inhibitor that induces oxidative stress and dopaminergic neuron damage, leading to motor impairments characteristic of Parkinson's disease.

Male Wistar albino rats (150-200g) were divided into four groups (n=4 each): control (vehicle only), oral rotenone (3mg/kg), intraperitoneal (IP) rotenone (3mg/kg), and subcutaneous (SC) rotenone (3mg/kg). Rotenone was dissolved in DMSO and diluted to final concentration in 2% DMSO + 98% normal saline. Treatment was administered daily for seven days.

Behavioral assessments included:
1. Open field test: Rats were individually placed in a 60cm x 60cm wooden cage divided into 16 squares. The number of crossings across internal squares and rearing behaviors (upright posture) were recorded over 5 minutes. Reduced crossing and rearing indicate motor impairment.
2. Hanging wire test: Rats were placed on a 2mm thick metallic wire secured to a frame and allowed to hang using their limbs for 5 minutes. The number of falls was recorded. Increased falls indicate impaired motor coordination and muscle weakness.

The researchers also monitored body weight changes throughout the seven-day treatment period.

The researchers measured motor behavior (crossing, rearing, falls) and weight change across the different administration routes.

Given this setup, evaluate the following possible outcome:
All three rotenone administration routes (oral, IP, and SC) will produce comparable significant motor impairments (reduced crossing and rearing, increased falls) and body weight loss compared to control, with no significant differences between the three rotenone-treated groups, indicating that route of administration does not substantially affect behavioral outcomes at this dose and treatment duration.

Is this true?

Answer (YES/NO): NO